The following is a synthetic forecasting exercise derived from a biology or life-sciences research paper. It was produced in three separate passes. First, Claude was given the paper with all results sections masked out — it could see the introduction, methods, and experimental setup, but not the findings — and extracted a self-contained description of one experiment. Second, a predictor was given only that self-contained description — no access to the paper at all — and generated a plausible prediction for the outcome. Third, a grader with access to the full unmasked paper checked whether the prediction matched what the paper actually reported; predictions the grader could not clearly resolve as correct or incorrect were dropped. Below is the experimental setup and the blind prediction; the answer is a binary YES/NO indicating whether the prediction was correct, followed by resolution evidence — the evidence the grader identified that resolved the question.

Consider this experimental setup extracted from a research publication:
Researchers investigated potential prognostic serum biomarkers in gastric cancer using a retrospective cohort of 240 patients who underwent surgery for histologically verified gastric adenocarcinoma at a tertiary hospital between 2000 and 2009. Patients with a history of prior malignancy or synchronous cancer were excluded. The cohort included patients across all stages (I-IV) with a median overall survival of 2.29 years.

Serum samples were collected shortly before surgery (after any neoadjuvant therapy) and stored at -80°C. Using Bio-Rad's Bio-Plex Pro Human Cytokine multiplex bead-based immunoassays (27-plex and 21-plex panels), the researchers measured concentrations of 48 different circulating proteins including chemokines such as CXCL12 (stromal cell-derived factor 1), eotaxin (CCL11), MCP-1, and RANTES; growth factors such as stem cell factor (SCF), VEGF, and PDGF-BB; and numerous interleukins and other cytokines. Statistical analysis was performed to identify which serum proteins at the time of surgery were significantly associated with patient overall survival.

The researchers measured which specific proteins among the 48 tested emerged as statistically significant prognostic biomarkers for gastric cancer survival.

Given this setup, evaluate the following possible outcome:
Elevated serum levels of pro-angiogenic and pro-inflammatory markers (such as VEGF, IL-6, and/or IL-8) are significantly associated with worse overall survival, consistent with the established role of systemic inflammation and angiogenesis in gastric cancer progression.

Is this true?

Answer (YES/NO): NO